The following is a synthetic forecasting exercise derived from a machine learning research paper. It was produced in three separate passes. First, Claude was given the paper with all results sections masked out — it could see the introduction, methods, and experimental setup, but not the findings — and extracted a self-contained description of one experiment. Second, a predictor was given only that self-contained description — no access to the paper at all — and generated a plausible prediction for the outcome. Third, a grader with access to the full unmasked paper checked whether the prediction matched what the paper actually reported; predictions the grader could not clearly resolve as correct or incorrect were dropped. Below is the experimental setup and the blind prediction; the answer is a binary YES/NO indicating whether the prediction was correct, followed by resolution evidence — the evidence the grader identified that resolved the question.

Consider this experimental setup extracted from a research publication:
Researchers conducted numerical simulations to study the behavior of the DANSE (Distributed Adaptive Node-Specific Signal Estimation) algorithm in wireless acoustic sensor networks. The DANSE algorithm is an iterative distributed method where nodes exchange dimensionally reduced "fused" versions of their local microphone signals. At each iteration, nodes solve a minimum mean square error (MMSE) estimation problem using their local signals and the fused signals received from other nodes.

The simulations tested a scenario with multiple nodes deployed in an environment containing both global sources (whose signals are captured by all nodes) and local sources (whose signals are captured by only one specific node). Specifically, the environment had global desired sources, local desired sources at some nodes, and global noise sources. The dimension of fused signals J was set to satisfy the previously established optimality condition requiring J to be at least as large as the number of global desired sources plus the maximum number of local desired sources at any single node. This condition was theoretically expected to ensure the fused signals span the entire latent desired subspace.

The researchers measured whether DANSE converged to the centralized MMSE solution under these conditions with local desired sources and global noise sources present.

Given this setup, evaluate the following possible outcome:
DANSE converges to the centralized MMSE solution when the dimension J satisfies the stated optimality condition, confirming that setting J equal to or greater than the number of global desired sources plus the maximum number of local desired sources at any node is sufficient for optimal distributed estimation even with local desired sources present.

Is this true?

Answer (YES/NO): NO